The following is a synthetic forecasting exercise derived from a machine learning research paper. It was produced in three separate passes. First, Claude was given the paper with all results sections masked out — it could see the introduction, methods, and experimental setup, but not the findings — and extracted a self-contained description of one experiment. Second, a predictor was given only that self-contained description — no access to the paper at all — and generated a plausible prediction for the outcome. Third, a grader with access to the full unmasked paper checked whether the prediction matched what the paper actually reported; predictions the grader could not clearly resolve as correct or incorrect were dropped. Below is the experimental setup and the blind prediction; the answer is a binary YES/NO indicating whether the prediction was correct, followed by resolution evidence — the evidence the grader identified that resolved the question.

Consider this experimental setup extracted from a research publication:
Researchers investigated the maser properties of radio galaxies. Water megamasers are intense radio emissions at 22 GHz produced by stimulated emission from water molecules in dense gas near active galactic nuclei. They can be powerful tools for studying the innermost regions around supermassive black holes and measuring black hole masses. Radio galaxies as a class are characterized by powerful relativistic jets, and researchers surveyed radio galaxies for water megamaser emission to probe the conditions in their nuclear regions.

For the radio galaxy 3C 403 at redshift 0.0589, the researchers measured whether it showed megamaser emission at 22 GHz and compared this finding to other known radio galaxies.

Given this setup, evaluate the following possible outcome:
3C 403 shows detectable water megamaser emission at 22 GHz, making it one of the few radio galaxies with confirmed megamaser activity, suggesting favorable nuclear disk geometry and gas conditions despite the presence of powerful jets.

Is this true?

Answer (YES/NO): YES